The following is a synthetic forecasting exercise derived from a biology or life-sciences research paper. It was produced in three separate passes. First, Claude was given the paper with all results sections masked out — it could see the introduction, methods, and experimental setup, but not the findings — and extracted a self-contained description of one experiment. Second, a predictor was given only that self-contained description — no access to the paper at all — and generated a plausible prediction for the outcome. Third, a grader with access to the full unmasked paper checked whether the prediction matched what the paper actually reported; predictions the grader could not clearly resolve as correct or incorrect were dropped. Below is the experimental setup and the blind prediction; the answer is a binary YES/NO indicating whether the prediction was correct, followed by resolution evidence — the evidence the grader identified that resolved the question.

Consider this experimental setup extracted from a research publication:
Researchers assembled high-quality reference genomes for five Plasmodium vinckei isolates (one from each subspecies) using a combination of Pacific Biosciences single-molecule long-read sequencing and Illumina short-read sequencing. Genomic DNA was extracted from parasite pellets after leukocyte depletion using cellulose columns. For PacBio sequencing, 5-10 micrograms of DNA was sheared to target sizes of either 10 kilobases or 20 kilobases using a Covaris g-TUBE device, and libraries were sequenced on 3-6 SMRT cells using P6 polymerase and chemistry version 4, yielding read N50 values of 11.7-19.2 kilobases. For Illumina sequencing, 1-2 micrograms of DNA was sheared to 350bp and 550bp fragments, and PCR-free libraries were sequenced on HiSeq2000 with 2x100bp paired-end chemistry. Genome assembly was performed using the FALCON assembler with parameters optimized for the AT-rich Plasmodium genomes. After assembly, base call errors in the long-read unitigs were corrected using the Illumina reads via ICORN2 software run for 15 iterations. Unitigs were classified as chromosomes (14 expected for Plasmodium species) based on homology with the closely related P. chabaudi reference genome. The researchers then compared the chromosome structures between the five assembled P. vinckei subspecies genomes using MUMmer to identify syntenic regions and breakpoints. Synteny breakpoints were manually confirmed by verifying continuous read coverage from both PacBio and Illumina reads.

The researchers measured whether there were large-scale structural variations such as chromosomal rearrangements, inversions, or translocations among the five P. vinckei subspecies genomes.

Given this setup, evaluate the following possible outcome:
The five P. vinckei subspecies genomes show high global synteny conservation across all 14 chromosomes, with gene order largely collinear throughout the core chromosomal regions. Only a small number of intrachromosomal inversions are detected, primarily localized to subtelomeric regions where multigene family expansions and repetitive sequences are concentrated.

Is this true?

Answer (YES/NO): NO